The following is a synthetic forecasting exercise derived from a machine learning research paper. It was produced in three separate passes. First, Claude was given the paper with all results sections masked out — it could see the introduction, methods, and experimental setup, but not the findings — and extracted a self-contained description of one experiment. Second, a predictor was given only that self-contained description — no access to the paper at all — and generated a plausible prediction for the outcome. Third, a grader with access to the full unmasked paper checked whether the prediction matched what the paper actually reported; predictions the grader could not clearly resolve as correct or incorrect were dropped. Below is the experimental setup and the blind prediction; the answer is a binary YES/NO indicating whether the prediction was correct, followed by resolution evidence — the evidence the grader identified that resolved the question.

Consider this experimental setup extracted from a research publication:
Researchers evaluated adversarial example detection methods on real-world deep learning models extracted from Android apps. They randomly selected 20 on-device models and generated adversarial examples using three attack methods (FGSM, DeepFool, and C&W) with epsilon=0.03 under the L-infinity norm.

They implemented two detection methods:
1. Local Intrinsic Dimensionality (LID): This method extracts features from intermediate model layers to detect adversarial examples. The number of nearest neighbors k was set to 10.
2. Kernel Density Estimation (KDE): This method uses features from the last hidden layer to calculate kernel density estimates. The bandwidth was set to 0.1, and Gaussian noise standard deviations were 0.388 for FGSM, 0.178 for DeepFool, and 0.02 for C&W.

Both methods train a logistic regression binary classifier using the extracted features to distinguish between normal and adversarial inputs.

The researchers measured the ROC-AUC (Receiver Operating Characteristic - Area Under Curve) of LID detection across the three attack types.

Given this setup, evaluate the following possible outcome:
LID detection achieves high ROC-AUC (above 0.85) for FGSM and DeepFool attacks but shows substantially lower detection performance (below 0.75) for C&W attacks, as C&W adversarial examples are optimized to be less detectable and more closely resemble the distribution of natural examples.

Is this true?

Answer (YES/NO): NO